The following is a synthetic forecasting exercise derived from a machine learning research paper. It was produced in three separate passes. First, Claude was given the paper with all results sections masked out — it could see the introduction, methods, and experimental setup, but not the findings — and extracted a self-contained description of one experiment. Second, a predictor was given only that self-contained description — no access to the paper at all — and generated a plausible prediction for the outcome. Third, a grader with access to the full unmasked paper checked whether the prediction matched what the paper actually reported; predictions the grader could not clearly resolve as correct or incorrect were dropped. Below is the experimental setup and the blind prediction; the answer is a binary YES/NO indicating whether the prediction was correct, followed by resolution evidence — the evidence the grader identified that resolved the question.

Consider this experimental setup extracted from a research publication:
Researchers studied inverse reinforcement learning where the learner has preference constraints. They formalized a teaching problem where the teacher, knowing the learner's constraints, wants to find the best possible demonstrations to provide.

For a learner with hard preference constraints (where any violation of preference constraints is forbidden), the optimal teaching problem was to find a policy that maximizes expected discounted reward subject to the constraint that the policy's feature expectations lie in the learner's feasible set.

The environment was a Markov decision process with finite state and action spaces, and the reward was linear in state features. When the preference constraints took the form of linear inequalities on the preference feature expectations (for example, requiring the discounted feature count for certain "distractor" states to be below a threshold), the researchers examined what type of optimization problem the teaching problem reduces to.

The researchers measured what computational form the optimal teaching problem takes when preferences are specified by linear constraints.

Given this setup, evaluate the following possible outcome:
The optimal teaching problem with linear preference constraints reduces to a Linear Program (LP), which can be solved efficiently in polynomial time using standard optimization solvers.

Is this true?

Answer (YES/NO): YES